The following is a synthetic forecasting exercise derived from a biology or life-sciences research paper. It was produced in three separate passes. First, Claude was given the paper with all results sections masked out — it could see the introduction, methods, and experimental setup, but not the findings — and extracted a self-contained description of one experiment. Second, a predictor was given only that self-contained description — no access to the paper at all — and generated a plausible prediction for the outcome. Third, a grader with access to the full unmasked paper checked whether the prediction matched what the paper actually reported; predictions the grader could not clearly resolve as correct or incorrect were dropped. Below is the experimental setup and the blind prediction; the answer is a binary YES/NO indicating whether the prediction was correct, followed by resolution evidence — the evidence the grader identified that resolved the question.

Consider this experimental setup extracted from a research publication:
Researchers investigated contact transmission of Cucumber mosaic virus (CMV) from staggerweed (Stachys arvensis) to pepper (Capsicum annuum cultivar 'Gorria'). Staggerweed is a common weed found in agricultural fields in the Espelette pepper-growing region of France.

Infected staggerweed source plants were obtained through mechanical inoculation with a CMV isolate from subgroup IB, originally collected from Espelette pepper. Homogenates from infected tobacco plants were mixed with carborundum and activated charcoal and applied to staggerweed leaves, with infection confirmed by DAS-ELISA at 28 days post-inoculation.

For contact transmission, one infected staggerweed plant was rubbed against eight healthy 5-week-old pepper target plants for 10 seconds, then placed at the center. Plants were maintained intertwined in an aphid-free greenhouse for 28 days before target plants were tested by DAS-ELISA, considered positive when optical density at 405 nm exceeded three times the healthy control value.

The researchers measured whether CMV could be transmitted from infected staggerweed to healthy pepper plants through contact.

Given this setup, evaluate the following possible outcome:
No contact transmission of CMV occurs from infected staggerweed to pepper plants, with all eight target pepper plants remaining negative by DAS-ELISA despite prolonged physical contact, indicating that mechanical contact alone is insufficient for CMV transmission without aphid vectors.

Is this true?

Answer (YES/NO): NO